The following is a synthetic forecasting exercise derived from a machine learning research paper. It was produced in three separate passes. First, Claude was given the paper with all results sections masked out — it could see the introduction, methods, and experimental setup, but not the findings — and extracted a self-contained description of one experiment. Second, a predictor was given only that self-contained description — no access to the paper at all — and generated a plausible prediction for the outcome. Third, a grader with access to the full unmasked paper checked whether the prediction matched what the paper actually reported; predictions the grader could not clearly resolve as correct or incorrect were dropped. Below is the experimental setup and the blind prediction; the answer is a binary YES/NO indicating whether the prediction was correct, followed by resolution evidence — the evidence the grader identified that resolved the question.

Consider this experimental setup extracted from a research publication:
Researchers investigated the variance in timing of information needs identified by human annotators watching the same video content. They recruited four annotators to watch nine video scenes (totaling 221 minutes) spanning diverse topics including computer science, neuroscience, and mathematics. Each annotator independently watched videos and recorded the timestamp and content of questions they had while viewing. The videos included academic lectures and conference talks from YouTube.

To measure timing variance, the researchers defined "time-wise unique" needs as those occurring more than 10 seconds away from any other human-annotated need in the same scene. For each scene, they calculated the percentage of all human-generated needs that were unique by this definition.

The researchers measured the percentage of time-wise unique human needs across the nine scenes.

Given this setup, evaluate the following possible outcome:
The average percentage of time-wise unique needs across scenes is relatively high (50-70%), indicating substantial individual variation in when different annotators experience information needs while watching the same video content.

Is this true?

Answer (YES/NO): YES